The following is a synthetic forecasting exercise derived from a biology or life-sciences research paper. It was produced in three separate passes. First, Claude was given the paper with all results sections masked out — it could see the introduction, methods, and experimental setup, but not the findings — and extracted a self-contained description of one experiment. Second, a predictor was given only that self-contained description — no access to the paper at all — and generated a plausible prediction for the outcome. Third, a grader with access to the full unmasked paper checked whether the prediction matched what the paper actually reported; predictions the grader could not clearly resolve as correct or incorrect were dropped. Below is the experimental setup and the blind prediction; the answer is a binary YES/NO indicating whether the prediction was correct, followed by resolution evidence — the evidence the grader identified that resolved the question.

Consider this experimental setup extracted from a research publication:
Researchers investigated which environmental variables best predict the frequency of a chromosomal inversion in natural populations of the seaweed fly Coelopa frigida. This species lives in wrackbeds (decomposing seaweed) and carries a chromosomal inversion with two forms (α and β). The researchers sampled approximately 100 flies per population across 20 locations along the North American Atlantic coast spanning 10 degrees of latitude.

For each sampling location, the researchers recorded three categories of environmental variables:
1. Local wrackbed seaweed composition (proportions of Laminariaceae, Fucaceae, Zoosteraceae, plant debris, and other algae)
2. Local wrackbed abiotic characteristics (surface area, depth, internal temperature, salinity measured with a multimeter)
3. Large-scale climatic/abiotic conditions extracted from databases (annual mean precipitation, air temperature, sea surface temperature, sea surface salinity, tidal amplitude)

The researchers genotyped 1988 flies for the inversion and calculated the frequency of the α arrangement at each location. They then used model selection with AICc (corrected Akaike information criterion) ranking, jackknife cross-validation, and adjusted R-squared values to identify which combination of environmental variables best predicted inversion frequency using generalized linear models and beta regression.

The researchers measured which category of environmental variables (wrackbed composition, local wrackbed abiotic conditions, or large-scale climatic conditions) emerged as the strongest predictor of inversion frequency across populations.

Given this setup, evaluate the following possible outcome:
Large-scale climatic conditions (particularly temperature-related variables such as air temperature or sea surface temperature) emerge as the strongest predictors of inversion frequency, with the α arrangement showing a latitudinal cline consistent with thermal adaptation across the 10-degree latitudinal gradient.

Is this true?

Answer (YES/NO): NO